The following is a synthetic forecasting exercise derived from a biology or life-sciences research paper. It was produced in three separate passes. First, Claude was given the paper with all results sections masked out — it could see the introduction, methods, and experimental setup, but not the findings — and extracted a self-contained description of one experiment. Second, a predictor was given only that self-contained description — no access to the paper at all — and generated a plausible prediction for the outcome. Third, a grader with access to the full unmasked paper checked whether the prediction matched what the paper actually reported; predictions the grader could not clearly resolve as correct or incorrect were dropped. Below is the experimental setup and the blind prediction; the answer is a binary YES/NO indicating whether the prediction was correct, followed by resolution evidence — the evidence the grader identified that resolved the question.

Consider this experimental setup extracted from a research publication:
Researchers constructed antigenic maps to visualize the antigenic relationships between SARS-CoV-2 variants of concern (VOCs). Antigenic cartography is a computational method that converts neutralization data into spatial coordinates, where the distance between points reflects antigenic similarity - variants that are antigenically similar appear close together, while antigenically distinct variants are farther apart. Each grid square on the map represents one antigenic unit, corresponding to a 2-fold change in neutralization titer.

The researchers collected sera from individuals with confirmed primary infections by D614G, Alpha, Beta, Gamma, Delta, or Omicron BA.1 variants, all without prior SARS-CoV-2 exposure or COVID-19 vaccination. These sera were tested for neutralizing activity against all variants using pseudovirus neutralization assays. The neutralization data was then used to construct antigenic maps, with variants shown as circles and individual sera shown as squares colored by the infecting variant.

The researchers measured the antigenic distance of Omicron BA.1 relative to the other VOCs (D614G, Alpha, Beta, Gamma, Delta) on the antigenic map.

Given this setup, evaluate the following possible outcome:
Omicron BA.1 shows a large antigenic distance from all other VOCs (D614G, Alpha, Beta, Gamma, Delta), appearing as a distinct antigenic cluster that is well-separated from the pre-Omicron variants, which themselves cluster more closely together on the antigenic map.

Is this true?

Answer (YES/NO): YES